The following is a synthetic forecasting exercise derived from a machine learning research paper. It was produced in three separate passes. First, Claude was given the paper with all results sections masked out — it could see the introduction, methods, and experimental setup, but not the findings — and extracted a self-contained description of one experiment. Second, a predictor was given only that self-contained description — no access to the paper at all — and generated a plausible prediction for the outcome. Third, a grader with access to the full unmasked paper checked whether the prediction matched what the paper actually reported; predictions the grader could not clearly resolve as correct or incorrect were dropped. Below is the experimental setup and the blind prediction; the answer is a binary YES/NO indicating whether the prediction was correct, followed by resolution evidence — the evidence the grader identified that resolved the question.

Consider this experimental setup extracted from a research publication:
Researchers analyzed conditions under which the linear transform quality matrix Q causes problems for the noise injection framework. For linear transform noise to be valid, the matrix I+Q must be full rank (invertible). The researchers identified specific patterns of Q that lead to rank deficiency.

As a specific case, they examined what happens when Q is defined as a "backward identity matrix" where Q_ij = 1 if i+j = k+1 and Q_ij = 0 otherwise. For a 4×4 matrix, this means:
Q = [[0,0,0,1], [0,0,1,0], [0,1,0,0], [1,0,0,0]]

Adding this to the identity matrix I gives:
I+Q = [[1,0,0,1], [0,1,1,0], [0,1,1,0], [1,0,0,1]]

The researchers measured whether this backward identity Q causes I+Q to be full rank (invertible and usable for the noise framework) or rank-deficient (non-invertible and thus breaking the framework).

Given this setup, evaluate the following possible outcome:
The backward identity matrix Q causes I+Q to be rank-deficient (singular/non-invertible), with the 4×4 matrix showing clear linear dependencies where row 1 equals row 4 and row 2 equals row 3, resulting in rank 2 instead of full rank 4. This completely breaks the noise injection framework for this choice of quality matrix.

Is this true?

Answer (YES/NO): YES